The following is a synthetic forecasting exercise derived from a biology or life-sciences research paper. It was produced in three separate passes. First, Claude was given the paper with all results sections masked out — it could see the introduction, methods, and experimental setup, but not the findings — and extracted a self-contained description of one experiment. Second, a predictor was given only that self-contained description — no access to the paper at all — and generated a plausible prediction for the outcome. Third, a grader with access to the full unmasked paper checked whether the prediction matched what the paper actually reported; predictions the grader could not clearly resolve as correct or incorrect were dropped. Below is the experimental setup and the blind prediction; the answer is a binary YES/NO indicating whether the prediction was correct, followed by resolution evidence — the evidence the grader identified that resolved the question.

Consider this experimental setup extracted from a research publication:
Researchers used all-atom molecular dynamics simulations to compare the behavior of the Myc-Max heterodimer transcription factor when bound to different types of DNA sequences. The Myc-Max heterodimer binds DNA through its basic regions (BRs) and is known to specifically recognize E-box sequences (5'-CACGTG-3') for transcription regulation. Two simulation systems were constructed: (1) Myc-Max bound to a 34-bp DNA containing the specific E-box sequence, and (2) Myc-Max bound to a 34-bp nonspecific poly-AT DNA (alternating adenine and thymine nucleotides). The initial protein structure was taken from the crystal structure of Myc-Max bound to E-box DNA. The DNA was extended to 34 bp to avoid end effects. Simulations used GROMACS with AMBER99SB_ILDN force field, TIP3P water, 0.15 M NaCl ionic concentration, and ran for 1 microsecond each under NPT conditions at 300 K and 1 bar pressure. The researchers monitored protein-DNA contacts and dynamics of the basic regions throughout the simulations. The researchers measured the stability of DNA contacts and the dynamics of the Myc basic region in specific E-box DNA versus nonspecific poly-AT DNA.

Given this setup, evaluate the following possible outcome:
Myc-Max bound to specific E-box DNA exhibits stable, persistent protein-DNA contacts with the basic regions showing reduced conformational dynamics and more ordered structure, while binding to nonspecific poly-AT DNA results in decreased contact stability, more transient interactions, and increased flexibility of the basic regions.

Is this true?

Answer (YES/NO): YES